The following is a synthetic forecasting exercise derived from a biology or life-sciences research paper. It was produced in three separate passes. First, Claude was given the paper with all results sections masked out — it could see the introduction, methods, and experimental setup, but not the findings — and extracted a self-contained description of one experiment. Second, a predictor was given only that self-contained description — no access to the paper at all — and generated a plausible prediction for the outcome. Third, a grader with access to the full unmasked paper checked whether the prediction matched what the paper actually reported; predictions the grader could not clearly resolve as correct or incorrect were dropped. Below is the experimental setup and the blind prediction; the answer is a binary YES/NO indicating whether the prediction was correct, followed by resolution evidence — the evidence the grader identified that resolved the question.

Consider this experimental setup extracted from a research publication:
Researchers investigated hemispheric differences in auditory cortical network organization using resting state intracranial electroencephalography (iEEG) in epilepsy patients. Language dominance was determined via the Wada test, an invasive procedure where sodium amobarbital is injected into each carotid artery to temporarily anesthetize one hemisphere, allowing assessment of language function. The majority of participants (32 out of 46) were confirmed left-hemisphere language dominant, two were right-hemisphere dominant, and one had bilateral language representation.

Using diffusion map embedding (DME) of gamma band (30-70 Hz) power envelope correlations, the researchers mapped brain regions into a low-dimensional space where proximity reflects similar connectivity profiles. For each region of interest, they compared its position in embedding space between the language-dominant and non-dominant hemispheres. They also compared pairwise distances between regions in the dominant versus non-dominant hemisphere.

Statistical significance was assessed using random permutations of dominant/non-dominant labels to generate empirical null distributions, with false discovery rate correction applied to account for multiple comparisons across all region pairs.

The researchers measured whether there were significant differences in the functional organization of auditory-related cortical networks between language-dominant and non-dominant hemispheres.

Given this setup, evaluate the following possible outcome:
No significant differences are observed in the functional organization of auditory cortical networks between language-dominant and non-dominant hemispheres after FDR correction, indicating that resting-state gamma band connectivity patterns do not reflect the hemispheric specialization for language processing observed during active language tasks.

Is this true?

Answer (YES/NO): YES